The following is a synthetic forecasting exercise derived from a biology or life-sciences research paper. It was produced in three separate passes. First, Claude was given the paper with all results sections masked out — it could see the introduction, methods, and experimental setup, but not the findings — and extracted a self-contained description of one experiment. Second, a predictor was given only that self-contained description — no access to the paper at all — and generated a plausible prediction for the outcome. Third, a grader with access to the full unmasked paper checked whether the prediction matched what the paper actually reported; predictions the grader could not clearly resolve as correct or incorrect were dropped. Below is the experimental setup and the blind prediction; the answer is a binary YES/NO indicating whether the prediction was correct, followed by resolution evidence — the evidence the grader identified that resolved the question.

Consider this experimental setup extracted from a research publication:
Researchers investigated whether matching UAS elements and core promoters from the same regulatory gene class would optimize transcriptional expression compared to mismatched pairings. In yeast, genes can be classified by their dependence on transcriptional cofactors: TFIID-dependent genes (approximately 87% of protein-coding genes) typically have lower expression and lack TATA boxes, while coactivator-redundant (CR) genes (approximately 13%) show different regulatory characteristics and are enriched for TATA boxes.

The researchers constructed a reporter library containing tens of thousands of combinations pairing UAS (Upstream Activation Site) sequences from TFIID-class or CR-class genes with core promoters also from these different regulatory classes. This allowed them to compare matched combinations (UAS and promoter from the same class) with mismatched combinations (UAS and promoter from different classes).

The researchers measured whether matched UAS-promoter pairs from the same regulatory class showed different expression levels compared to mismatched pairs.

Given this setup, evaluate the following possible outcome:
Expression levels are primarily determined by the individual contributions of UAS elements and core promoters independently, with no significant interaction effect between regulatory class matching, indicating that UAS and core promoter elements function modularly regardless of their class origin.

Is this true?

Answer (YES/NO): NO